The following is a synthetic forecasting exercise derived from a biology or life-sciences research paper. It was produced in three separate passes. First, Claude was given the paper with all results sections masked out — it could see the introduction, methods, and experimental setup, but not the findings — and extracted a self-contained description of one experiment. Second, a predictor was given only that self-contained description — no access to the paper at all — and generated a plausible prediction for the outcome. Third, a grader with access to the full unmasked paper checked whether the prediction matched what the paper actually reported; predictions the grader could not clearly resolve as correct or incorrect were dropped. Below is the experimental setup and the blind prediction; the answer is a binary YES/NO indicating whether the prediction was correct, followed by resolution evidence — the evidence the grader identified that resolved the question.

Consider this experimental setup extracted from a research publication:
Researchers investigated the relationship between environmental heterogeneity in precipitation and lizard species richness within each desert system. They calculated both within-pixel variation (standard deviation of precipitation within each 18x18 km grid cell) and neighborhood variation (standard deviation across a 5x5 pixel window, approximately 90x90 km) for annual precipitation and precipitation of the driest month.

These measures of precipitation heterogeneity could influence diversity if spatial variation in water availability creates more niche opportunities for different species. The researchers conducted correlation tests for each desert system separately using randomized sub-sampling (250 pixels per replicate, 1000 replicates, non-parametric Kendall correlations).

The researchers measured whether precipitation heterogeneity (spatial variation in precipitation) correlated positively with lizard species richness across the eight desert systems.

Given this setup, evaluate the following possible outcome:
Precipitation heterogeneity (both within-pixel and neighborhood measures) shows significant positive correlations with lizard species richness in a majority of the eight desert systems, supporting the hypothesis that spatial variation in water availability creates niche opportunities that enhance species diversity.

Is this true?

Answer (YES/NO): NO